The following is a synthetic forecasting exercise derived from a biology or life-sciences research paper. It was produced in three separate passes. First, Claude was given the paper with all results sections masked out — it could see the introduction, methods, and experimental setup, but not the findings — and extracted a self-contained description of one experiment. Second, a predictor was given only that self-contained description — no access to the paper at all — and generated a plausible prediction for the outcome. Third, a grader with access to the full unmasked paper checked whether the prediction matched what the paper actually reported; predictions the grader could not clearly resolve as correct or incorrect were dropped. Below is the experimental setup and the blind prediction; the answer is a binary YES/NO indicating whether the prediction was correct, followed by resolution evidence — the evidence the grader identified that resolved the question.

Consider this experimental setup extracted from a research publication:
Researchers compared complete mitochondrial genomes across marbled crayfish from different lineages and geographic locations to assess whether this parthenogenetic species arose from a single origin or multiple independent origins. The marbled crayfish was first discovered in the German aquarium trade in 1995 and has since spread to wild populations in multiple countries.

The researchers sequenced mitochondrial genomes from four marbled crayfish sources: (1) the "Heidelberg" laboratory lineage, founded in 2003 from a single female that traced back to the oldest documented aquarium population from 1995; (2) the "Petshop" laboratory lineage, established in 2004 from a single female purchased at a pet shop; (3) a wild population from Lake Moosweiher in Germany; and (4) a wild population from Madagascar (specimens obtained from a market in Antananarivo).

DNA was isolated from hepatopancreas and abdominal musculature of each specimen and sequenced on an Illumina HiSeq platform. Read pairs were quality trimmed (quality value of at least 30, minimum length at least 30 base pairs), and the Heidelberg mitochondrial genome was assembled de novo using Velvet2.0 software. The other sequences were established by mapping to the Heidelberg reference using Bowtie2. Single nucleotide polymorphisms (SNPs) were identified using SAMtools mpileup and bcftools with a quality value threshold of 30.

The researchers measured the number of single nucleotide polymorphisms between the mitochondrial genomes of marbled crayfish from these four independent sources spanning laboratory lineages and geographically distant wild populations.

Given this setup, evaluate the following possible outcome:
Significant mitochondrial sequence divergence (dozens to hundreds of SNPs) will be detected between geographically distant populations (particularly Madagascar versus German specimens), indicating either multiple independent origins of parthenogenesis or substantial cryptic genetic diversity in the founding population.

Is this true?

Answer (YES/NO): NO